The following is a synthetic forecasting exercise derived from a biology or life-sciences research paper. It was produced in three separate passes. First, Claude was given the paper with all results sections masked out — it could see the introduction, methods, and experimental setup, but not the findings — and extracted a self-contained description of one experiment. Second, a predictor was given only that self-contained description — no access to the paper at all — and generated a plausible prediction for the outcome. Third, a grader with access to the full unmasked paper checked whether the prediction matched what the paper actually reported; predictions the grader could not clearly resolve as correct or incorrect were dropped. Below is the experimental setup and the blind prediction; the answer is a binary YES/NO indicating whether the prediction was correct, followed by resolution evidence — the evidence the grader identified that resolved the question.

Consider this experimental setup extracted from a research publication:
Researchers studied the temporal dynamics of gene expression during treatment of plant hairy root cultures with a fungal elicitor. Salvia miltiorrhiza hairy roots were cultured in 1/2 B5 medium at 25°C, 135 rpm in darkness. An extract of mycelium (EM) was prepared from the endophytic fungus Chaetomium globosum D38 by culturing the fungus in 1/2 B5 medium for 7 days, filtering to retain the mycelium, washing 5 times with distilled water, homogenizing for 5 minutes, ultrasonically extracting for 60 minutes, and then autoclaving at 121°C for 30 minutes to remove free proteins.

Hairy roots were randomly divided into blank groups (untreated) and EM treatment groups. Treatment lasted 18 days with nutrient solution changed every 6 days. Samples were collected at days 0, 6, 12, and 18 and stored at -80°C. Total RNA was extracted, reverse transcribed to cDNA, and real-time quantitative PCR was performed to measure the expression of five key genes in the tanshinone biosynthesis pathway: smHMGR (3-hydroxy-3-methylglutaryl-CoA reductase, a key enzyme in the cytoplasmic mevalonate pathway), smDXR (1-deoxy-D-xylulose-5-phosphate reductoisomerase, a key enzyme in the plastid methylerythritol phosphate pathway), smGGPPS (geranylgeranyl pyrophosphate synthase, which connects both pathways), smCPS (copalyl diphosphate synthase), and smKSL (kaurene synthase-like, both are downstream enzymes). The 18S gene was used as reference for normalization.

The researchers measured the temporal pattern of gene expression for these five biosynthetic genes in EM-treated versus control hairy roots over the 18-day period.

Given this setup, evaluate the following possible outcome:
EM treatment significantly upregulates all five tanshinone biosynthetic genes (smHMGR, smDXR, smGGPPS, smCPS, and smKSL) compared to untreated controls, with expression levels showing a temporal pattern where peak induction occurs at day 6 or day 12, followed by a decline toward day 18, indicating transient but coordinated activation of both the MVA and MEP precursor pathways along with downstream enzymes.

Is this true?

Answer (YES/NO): NO